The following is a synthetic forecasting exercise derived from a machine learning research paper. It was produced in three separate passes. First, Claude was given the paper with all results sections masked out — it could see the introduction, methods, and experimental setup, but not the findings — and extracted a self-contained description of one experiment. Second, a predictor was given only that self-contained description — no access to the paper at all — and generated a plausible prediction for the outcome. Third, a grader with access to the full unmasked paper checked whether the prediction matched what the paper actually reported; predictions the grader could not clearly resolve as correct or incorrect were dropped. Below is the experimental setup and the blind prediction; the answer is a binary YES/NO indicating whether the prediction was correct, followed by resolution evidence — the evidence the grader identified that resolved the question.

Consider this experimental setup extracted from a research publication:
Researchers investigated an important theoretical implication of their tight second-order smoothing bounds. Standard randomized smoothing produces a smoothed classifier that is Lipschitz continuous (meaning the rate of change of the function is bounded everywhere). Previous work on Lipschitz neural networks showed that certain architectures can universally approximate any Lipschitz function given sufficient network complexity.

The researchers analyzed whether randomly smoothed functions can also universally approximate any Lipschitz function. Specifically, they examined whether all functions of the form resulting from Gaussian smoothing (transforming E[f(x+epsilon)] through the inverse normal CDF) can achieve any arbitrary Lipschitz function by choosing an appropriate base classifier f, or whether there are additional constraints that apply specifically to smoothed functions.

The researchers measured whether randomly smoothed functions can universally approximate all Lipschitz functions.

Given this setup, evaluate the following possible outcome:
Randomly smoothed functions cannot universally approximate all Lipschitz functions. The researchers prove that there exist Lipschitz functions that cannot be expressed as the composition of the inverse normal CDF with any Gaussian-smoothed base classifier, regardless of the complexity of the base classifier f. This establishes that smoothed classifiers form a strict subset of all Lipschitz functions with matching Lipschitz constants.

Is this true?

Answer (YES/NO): YES